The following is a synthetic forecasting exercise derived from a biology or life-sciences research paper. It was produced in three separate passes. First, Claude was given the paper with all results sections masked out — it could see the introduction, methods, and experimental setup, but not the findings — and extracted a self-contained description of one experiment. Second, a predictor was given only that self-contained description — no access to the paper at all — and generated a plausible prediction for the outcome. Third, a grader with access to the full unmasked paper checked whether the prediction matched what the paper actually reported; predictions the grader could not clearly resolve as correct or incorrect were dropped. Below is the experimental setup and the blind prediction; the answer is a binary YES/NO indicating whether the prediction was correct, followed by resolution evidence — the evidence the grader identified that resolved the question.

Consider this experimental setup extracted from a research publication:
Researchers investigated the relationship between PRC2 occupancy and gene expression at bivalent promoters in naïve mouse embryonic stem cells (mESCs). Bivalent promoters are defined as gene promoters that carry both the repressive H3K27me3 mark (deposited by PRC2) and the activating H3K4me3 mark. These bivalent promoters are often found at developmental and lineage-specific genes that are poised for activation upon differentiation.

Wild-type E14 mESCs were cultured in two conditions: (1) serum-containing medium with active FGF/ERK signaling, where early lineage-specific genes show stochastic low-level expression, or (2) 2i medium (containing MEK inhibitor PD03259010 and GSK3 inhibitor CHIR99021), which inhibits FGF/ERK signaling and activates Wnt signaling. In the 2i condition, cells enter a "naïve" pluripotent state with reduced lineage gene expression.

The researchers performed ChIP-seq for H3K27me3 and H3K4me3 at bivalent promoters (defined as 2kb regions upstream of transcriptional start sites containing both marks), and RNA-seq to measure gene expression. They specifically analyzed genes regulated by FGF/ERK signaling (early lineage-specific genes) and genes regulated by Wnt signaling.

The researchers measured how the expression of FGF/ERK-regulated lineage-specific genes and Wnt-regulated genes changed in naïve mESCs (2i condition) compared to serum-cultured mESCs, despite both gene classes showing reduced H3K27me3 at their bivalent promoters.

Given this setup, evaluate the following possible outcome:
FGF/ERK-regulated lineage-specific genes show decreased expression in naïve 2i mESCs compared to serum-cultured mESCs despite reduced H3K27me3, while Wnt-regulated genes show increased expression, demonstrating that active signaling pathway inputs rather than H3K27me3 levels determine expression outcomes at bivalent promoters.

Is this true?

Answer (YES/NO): YES